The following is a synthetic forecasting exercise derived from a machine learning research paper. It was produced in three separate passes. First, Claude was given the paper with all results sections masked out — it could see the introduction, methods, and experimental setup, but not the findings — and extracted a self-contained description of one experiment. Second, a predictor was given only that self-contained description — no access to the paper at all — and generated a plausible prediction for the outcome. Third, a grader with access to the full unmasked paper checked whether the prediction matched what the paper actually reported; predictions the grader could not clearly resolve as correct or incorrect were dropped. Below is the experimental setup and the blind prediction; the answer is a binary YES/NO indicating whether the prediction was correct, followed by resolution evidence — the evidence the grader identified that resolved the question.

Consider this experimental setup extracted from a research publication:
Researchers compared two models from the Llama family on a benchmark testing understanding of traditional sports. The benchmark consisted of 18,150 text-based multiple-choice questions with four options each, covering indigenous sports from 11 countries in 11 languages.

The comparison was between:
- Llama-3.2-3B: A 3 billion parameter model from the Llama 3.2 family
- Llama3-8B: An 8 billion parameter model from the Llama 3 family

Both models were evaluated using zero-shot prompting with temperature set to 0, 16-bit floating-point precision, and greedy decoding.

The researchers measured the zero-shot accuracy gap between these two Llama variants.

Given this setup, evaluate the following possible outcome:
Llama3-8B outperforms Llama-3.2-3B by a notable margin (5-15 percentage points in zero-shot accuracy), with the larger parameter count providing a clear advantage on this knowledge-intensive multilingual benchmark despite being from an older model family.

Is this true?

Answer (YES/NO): NO